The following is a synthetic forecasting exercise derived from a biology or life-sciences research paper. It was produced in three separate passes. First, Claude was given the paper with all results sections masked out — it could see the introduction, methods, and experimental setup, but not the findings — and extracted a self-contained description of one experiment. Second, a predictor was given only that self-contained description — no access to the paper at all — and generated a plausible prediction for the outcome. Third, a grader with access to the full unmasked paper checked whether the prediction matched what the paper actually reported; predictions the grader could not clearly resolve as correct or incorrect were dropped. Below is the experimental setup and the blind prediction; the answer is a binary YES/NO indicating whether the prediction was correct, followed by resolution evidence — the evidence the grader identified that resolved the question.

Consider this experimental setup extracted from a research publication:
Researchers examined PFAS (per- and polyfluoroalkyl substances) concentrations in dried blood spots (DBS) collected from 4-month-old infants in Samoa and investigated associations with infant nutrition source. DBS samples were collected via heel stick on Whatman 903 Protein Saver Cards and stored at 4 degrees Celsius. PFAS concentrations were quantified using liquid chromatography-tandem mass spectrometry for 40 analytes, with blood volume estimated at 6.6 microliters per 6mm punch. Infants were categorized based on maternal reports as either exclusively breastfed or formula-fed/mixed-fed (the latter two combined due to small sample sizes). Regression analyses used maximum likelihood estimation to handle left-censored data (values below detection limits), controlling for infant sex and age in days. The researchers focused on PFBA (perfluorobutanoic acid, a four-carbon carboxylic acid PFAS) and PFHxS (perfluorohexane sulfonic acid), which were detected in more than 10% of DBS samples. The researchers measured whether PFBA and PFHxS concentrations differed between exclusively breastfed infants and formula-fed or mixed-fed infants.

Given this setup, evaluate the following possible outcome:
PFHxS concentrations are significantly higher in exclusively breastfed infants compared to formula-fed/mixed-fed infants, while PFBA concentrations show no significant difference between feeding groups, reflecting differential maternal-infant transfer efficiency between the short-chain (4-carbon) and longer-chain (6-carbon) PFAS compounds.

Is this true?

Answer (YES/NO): NO